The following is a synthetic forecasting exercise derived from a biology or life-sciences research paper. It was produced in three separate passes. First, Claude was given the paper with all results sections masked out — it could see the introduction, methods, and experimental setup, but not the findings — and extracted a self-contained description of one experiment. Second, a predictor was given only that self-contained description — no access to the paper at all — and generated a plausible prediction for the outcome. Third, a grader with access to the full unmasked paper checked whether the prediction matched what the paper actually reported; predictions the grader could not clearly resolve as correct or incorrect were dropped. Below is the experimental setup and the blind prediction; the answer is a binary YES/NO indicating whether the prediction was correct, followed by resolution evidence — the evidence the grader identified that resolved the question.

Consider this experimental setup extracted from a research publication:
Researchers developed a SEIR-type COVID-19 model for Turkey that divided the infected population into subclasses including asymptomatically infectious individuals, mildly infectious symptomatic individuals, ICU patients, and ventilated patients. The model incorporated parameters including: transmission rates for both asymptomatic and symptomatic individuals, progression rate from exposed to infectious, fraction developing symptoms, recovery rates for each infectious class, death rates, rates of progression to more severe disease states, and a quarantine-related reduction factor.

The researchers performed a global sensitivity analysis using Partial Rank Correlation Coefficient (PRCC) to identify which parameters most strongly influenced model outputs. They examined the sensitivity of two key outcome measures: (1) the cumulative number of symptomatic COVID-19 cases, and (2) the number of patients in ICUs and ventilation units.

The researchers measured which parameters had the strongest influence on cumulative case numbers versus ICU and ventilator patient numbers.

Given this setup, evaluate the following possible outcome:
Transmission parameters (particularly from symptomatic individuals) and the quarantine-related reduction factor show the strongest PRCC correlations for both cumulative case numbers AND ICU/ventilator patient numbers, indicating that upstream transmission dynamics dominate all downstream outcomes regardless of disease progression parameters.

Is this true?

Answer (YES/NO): NO